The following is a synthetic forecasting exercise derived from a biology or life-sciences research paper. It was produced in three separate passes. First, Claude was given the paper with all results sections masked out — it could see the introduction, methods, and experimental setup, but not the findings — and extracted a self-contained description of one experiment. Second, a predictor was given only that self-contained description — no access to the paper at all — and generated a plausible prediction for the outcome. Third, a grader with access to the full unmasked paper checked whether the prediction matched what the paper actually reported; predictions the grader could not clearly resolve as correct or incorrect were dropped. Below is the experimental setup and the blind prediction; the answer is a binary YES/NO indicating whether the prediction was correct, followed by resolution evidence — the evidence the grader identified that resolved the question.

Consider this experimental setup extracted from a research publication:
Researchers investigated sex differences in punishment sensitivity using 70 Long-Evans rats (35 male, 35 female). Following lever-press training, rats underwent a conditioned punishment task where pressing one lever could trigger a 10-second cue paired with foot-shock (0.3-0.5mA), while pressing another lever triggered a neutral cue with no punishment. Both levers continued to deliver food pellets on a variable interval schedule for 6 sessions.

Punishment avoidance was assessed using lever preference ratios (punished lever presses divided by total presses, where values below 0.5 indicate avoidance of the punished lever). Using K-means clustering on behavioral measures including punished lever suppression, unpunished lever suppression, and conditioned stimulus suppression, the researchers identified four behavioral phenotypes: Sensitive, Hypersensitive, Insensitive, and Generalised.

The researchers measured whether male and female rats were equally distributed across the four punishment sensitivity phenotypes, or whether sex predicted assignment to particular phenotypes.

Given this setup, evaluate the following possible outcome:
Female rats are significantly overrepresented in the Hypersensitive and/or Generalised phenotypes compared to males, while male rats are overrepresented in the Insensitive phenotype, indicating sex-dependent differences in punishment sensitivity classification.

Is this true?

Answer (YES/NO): NO